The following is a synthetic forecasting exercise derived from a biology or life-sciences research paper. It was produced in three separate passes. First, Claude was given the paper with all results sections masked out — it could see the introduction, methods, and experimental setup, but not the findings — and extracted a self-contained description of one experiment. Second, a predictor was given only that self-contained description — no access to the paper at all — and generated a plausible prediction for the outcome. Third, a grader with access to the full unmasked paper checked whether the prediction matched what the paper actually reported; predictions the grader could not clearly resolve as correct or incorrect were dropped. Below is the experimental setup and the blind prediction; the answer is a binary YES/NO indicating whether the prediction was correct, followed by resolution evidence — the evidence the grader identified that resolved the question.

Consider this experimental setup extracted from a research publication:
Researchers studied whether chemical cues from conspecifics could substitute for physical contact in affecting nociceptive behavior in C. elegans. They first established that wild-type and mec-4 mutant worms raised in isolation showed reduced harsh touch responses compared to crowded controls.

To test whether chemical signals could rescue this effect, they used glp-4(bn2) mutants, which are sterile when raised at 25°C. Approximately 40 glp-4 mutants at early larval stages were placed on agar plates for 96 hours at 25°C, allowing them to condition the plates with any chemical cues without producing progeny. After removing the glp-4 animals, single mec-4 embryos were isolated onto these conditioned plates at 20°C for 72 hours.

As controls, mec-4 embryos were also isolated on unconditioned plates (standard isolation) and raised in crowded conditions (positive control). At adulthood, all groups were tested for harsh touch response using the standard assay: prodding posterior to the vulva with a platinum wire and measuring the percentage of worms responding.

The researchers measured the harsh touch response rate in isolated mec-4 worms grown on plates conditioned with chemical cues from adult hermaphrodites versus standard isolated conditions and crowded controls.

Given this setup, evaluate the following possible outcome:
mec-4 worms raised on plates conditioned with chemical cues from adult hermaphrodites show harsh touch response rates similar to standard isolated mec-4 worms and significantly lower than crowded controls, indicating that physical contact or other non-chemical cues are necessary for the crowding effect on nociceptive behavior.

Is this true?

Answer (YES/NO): YES